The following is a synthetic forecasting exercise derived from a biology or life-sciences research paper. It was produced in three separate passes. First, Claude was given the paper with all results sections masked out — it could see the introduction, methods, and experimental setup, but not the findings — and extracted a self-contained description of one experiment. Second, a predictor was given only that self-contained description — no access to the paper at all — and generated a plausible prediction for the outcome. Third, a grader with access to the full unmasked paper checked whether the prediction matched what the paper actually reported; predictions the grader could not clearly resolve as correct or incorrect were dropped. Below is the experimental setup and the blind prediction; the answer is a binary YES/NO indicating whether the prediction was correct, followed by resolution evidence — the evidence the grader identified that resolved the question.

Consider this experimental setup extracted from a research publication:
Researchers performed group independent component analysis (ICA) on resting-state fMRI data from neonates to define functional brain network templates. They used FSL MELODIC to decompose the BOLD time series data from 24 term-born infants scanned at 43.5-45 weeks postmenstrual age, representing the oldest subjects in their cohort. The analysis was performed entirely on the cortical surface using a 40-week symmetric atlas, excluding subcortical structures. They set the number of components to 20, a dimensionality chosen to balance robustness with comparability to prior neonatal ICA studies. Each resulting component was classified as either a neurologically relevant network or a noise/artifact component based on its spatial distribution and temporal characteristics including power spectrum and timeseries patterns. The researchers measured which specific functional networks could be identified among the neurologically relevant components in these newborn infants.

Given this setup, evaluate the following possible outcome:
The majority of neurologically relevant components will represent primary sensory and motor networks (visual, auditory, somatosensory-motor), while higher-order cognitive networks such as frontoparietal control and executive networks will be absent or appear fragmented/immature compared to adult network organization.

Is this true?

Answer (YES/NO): NO